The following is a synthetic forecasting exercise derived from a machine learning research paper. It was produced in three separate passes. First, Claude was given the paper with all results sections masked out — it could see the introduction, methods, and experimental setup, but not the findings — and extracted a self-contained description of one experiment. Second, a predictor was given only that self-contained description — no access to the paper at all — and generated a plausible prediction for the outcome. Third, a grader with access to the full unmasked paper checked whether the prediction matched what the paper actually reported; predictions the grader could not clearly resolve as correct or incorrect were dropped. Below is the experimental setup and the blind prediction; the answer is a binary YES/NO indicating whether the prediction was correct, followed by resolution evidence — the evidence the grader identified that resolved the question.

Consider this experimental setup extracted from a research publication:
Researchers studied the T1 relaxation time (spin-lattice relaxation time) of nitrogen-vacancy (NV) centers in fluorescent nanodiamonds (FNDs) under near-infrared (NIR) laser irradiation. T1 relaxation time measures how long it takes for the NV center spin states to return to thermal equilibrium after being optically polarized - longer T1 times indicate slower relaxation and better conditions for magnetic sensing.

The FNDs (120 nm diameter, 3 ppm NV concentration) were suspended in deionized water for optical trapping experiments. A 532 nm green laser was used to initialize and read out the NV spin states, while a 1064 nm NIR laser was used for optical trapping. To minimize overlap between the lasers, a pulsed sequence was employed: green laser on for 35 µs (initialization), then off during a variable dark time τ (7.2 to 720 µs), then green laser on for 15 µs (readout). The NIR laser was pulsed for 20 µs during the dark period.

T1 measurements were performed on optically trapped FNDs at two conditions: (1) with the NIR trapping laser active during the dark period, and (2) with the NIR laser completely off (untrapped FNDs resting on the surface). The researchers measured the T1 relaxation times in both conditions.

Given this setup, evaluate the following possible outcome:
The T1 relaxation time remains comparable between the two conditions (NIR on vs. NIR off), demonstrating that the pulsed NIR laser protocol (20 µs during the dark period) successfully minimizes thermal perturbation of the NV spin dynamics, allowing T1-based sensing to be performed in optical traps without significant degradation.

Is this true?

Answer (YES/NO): YES